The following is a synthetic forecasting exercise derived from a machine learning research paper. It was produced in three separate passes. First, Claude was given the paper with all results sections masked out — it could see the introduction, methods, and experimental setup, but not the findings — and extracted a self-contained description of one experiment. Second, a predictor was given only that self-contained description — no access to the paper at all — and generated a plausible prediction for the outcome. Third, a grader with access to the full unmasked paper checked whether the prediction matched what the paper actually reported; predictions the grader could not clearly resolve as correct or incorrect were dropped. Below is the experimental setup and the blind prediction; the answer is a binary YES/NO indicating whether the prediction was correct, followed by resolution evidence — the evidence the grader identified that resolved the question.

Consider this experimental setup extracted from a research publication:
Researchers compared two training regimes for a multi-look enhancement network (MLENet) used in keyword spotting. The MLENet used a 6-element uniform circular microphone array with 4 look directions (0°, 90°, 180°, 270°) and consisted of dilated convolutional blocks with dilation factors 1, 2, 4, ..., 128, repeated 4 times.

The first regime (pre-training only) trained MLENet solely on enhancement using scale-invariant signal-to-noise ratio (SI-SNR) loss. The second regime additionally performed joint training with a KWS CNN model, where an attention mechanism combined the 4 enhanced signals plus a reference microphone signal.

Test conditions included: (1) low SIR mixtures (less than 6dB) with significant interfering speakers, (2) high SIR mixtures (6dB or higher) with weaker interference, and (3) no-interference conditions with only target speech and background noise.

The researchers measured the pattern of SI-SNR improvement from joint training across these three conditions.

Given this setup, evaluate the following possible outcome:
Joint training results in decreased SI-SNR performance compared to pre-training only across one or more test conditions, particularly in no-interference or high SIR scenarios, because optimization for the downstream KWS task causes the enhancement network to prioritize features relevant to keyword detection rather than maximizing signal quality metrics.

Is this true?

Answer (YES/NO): NO